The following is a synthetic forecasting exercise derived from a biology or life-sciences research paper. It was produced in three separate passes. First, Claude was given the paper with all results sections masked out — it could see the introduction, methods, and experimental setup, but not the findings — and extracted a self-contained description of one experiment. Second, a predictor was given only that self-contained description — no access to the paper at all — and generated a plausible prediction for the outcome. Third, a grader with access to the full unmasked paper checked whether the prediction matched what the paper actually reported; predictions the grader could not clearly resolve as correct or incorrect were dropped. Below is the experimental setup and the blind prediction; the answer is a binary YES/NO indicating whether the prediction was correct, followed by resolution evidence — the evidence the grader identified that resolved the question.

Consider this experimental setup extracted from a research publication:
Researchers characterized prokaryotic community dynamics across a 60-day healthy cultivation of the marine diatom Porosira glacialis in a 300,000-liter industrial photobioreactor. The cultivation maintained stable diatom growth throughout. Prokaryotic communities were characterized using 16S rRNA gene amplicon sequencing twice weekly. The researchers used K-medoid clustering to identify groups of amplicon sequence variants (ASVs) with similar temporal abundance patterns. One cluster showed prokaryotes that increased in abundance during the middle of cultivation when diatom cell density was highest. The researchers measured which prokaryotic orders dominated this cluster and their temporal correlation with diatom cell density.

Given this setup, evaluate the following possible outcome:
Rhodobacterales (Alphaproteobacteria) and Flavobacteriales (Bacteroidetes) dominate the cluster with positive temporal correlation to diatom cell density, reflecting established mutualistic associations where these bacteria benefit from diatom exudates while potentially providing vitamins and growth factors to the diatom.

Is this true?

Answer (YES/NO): NO